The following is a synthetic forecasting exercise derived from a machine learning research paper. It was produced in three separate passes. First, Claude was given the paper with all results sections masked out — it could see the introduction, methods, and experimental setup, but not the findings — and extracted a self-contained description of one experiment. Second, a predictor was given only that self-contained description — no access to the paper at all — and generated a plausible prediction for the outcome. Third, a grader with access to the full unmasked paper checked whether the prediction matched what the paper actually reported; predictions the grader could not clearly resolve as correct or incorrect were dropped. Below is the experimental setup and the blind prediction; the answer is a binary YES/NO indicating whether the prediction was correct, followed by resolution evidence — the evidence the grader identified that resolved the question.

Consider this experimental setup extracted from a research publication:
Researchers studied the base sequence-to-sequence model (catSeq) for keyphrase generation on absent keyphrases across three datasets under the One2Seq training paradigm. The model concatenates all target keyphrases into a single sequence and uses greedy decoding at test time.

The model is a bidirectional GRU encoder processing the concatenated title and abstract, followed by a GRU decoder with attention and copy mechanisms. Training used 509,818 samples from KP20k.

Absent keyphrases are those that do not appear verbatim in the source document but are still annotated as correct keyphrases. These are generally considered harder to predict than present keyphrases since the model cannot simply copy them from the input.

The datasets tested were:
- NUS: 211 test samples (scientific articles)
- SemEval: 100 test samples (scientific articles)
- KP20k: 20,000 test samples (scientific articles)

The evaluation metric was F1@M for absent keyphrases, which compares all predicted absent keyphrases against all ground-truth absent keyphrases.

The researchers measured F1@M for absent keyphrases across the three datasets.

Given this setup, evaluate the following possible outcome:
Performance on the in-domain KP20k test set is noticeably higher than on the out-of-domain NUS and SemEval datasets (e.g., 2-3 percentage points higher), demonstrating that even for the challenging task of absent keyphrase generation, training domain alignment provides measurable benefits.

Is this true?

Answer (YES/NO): NO